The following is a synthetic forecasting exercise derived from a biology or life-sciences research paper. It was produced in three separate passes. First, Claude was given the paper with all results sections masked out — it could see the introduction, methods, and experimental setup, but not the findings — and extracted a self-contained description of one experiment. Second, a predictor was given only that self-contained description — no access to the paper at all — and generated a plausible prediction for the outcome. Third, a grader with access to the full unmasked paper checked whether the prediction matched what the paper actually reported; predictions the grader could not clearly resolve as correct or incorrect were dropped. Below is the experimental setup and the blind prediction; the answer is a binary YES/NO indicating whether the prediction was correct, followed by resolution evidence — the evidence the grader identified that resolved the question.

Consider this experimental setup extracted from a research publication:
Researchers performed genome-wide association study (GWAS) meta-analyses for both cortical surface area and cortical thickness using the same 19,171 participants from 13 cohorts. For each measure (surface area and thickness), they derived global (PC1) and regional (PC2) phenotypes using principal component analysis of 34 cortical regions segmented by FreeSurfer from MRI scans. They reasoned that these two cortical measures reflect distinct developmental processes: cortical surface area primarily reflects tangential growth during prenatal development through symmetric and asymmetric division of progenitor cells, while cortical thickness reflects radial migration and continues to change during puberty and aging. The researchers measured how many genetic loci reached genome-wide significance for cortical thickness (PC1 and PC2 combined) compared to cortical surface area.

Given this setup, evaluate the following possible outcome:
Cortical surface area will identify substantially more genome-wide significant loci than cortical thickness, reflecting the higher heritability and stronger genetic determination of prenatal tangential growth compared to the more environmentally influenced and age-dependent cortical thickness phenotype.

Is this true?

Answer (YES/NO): YES